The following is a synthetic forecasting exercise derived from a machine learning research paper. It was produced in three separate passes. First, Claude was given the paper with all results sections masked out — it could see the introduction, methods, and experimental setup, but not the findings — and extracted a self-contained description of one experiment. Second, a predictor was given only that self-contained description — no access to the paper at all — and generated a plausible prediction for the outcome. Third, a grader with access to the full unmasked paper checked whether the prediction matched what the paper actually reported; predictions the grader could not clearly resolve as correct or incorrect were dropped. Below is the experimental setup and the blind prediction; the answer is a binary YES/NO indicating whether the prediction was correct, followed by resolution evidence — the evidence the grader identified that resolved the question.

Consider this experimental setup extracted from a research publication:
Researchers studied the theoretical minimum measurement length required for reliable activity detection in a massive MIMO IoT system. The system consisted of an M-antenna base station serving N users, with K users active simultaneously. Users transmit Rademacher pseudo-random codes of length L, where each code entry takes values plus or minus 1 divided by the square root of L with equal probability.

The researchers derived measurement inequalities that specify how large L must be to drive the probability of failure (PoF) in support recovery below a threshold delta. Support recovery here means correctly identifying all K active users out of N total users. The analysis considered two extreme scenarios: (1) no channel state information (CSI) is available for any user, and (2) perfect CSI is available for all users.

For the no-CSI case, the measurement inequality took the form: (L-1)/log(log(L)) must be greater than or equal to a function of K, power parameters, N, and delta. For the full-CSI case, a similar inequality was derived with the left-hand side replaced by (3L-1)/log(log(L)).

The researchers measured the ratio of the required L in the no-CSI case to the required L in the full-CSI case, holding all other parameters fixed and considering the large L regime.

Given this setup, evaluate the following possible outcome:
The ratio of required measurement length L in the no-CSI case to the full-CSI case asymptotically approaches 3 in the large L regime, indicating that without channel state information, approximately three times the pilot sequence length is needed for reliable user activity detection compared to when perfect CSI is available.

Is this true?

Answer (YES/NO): YES